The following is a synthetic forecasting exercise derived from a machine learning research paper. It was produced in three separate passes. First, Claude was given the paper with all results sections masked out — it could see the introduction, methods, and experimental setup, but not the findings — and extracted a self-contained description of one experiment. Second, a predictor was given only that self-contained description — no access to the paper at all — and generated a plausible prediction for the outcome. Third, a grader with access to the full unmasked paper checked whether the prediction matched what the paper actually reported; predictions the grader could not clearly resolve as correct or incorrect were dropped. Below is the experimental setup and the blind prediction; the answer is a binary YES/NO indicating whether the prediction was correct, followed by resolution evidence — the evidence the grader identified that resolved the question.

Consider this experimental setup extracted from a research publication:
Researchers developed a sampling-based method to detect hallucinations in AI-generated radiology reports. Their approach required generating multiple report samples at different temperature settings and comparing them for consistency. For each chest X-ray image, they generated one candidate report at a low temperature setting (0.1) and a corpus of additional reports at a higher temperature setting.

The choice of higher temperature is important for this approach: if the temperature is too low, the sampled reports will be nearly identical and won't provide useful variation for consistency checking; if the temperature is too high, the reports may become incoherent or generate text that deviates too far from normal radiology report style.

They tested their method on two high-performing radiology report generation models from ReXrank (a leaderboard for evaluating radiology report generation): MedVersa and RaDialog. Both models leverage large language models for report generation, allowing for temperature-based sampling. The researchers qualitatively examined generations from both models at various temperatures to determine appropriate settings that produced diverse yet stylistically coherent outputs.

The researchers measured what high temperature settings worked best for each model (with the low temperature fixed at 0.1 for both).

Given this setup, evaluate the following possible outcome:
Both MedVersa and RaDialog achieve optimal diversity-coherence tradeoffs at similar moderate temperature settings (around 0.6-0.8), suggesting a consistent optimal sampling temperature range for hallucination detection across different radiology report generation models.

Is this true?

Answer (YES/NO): NO